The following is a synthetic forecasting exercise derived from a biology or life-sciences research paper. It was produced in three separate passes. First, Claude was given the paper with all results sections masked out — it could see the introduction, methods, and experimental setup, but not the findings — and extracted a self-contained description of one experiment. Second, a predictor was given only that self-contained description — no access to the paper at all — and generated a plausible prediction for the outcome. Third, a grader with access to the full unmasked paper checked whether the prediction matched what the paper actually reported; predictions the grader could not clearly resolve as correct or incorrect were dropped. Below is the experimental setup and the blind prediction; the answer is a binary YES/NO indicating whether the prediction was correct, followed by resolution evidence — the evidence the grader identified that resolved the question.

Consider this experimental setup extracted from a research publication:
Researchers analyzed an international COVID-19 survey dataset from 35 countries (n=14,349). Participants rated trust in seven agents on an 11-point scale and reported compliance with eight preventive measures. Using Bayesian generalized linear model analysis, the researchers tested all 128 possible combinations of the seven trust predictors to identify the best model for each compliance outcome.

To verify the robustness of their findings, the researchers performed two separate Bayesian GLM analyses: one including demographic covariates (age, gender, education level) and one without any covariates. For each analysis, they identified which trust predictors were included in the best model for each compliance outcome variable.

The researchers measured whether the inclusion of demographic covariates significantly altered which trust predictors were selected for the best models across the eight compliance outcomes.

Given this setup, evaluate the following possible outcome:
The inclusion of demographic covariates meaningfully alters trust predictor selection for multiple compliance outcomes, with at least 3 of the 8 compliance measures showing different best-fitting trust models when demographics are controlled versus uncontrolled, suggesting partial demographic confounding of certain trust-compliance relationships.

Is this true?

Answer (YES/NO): NO